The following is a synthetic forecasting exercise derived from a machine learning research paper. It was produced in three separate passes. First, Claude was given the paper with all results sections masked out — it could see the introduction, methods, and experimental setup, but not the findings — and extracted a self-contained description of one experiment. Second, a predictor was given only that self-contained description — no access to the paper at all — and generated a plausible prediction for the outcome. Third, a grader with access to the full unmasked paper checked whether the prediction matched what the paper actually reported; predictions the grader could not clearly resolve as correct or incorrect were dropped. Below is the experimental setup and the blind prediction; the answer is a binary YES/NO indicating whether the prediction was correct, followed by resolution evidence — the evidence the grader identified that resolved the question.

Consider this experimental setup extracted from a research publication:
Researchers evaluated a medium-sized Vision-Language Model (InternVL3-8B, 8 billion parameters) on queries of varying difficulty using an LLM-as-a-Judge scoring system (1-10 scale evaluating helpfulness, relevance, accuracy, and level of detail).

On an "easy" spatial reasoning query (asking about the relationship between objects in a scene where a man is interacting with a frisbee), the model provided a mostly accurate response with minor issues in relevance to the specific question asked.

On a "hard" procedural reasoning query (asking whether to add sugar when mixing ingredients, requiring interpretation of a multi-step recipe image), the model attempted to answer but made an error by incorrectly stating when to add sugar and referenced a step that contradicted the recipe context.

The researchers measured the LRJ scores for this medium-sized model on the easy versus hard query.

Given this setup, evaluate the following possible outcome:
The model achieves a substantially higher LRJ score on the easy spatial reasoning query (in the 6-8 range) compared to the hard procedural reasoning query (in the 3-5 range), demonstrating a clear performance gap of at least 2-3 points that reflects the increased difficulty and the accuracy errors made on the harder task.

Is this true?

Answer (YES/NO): YES